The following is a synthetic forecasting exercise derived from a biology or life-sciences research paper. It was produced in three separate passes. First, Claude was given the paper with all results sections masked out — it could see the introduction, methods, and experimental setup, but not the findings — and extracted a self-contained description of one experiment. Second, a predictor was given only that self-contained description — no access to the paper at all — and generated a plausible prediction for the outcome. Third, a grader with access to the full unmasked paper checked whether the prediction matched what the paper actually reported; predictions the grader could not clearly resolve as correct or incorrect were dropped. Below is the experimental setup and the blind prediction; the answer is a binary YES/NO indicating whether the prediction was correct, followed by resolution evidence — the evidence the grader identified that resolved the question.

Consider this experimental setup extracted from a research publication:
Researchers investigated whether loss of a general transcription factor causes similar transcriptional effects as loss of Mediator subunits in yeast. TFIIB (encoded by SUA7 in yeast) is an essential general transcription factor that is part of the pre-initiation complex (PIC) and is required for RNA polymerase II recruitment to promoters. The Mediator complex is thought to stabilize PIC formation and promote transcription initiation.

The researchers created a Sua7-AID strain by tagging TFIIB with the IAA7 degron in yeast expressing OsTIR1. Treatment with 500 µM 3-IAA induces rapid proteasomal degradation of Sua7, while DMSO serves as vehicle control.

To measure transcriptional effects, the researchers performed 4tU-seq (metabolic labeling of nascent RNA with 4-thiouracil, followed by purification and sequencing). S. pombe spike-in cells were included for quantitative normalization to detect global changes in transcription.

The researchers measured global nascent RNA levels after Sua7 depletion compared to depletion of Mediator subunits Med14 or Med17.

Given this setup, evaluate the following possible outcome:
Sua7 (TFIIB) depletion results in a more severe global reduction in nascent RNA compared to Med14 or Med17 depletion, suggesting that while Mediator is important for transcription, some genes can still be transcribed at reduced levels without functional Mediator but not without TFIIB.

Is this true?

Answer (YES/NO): YES